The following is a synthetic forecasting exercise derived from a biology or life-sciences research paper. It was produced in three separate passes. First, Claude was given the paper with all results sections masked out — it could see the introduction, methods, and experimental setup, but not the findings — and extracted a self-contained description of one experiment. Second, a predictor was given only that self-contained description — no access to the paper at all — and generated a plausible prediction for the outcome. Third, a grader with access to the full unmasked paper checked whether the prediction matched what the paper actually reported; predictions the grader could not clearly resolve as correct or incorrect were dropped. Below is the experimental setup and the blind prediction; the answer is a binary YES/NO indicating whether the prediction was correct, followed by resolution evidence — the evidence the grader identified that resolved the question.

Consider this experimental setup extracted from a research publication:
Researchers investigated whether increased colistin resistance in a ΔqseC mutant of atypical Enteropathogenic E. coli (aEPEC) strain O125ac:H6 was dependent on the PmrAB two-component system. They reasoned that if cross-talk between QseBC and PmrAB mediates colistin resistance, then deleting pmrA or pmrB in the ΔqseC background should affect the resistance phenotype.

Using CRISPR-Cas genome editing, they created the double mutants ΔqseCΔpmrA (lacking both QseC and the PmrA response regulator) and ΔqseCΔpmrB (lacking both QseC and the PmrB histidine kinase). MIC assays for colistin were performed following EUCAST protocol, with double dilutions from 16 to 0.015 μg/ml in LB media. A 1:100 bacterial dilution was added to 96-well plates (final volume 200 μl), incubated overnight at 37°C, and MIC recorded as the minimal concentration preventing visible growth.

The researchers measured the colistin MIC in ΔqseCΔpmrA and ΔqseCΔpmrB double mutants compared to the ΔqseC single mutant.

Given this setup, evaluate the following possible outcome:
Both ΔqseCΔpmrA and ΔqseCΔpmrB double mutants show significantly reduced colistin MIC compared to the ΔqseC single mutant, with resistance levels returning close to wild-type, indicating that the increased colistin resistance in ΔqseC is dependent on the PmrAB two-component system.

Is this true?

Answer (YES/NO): NO